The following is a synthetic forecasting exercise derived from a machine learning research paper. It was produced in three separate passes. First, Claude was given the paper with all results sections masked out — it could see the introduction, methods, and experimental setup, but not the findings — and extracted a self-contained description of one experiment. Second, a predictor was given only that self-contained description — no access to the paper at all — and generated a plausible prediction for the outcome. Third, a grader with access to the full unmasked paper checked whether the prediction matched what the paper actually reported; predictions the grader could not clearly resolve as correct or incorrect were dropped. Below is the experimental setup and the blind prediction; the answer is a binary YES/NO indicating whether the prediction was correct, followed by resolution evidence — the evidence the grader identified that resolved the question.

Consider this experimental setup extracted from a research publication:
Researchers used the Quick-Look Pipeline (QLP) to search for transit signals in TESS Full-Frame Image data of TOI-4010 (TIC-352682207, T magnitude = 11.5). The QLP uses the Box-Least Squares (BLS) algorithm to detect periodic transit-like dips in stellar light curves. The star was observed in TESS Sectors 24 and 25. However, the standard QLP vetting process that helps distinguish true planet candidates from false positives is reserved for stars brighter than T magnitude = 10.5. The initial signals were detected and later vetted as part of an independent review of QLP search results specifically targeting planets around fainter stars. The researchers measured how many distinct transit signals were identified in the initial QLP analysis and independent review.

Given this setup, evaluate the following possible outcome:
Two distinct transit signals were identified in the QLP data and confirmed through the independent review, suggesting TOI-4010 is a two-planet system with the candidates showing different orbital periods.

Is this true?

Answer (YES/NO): NO